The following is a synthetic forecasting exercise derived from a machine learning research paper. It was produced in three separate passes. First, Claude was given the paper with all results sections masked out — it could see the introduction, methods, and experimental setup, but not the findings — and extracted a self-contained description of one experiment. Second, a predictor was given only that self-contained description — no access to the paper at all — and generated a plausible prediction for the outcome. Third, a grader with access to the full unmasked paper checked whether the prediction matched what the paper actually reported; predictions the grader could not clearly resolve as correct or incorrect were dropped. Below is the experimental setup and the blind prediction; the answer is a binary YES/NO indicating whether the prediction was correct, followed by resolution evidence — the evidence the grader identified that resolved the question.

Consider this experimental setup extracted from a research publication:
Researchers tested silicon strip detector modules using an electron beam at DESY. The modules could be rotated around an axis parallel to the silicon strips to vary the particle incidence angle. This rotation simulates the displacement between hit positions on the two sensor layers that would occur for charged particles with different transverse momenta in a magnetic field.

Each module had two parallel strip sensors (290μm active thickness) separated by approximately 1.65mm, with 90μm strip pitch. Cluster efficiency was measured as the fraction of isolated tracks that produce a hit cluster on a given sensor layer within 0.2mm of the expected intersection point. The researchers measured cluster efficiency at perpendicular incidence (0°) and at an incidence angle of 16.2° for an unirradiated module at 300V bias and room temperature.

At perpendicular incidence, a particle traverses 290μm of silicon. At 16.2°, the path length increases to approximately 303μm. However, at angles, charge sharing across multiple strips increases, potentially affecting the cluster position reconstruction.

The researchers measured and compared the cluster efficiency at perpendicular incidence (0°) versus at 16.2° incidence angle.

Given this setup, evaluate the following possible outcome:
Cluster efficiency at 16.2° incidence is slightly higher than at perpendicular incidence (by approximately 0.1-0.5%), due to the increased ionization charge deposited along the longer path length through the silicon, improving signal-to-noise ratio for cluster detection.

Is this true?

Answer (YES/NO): NO